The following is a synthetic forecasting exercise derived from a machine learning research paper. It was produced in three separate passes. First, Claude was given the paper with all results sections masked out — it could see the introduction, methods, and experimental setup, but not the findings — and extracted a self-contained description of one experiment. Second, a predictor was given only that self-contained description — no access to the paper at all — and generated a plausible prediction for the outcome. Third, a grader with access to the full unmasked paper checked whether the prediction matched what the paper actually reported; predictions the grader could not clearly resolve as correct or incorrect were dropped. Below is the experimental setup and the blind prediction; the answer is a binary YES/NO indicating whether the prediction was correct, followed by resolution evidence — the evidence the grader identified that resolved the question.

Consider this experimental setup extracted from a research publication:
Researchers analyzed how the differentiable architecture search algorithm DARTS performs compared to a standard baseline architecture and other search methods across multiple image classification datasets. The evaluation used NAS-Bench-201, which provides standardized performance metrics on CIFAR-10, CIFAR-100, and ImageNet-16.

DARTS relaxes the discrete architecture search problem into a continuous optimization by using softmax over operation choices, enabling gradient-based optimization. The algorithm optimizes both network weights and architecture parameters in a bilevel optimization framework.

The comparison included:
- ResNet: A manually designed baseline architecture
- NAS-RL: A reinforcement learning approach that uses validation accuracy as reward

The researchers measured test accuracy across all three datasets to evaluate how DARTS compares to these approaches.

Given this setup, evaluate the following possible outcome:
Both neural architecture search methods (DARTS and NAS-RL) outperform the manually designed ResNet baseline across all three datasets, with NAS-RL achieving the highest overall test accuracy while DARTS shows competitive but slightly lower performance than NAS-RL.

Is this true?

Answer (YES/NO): NO